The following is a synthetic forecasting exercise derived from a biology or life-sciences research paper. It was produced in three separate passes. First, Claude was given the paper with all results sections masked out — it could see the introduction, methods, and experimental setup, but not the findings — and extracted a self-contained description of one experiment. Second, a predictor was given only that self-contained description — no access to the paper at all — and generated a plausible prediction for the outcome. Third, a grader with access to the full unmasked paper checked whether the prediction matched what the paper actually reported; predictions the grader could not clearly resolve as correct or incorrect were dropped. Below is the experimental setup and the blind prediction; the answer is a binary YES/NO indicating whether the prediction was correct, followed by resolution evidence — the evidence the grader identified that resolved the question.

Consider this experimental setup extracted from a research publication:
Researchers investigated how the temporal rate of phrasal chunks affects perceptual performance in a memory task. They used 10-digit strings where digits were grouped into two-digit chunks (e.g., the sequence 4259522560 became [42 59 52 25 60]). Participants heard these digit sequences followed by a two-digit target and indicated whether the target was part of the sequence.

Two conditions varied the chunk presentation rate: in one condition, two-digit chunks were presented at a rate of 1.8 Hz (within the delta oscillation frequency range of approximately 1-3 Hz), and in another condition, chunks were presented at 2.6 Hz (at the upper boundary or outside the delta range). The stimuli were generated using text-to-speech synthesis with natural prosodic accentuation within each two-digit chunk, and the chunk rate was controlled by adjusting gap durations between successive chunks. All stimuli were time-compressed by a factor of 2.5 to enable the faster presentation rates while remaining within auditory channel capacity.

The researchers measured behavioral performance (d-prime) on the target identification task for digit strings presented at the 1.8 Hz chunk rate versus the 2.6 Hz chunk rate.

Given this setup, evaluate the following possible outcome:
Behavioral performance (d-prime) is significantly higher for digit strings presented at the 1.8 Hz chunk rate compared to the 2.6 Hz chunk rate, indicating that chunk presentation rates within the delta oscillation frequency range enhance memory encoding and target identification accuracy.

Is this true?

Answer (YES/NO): YES